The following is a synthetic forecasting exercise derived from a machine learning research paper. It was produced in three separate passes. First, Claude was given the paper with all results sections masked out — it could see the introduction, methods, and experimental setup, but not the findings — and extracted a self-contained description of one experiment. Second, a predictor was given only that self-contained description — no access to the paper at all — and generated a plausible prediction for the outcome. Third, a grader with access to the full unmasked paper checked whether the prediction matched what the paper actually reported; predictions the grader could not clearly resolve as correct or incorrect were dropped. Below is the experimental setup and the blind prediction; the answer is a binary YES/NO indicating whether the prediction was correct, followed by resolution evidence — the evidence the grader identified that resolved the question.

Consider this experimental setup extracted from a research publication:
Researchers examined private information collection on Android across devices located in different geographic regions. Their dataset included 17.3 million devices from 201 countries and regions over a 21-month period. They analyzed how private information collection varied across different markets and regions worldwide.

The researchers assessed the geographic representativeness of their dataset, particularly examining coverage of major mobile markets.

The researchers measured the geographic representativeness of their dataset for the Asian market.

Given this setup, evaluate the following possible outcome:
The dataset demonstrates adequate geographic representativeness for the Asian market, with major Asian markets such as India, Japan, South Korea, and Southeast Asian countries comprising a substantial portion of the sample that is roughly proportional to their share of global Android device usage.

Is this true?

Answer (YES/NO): NO